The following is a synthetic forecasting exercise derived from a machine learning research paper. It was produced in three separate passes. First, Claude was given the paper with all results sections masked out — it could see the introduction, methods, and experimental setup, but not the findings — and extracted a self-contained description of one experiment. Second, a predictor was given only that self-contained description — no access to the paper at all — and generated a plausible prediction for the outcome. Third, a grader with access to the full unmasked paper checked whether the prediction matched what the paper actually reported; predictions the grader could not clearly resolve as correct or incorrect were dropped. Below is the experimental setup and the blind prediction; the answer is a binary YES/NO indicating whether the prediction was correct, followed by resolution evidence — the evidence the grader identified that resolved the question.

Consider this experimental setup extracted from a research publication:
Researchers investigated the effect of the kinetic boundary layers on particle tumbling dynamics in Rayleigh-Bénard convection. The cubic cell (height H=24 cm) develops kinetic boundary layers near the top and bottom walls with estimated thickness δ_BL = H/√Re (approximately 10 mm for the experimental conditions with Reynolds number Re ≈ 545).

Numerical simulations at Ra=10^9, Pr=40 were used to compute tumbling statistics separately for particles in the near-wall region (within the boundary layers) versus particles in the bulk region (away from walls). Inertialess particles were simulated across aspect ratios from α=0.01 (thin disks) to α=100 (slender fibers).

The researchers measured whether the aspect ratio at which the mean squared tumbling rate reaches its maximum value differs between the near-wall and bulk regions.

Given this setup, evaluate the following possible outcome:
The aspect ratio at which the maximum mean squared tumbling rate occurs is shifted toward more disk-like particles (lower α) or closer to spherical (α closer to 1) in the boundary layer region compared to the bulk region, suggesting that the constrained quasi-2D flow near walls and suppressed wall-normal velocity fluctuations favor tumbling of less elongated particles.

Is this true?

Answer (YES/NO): YES